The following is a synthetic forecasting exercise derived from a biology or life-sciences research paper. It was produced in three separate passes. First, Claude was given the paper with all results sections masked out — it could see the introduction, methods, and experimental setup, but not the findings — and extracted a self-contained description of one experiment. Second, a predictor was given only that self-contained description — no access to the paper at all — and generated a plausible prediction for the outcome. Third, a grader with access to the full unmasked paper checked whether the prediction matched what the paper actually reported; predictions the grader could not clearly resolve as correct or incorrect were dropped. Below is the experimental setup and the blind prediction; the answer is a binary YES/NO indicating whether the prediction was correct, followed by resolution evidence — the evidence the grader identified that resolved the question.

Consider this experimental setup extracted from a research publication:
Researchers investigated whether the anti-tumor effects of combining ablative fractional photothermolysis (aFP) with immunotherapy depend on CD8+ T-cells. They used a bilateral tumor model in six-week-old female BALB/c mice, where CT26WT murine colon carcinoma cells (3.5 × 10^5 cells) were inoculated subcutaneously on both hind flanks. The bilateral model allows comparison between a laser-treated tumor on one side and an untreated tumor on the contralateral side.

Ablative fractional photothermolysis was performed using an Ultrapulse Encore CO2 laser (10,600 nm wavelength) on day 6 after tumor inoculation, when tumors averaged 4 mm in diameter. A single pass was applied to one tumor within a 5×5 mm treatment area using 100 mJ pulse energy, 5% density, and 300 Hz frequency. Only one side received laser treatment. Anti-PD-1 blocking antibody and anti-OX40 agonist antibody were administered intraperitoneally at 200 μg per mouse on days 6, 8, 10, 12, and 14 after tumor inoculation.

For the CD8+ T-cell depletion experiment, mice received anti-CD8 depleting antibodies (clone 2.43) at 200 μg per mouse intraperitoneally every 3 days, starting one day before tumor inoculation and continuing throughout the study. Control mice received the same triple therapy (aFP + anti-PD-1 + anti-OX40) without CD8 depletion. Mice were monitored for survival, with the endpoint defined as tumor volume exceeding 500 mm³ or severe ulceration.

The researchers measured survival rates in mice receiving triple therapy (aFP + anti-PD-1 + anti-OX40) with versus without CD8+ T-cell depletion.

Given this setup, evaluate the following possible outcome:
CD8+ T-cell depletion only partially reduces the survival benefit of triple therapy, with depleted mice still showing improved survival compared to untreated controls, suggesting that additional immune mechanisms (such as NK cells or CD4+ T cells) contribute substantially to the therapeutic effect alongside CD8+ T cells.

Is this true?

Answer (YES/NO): NO